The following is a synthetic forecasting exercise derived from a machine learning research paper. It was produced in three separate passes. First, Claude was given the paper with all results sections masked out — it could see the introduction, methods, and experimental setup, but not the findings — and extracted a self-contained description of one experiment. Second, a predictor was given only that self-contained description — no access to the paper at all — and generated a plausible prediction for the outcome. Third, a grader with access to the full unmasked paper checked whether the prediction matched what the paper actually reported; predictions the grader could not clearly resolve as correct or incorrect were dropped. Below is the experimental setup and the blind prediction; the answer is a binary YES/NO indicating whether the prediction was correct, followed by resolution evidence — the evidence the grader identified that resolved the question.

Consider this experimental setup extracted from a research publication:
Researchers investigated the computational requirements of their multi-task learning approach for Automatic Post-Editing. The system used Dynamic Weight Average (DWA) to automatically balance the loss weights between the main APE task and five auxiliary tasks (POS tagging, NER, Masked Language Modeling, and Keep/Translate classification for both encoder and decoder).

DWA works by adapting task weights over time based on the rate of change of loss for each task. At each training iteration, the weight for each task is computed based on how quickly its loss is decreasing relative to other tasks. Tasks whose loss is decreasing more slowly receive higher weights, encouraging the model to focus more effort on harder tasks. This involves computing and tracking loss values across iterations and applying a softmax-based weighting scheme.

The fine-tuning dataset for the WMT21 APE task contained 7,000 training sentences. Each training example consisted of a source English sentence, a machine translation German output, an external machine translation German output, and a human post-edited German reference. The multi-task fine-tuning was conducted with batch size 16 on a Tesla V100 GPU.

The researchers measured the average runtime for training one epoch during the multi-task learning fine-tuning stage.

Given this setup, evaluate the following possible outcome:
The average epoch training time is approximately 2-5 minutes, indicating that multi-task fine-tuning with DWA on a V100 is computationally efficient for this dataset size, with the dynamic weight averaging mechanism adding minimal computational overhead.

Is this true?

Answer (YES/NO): NO